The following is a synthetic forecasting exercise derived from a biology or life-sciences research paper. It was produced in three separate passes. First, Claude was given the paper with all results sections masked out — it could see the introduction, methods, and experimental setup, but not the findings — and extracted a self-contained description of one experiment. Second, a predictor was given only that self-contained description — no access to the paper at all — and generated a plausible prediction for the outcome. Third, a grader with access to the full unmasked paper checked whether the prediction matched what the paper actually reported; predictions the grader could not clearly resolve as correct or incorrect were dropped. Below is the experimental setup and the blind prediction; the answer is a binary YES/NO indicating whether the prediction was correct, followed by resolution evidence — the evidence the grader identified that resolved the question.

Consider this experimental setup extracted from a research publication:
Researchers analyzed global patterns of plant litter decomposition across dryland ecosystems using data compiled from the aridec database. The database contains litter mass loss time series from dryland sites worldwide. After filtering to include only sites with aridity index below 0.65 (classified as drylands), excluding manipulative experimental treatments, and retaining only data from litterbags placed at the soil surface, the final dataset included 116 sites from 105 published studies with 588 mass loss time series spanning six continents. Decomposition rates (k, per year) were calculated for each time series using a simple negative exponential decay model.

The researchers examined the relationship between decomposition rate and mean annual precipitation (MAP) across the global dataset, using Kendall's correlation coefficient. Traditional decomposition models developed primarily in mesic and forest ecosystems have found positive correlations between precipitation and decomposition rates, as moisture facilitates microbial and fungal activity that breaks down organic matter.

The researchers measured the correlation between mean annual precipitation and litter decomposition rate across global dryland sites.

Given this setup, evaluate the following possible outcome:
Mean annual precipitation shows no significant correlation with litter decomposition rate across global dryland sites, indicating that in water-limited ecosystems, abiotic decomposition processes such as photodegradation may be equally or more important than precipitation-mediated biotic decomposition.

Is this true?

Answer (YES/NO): YES